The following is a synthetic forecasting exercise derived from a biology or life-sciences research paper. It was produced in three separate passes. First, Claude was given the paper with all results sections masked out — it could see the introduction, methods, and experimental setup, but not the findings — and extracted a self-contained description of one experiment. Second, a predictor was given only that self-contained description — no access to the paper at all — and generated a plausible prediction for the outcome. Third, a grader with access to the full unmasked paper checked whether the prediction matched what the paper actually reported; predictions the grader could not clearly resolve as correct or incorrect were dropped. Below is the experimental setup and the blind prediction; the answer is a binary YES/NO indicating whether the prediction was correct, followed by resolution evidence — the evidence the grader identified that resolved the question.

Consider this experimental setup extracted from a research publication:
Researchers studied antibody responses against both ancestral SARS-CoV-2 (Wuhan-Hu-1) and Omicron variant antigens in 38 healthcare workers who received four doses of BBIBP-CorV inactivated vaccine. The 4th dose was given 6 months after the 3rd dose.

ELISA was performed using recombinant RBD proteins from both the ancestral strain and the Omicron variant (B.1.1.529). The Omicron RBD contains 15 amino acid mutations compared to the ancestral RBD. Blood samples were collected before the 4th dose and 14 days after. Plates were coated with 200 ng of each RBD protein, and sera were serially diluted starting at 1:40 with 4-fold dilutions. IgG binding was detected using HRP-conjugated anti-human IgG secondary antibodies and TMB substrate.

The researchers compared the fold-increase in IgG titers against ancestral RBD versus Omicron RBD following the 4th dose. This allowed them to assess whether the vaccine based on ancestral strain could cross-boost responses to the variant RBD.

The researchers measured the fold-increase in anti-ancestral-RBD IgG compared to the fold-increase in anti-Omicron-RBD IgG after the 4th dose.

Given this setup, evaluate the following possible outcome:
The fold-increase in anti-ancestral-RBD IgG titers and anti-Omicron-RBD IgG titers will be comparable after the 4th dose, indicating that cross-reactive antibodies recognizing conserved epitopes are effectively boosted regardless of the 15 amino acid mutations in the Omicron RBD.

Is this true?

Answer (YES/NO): YES